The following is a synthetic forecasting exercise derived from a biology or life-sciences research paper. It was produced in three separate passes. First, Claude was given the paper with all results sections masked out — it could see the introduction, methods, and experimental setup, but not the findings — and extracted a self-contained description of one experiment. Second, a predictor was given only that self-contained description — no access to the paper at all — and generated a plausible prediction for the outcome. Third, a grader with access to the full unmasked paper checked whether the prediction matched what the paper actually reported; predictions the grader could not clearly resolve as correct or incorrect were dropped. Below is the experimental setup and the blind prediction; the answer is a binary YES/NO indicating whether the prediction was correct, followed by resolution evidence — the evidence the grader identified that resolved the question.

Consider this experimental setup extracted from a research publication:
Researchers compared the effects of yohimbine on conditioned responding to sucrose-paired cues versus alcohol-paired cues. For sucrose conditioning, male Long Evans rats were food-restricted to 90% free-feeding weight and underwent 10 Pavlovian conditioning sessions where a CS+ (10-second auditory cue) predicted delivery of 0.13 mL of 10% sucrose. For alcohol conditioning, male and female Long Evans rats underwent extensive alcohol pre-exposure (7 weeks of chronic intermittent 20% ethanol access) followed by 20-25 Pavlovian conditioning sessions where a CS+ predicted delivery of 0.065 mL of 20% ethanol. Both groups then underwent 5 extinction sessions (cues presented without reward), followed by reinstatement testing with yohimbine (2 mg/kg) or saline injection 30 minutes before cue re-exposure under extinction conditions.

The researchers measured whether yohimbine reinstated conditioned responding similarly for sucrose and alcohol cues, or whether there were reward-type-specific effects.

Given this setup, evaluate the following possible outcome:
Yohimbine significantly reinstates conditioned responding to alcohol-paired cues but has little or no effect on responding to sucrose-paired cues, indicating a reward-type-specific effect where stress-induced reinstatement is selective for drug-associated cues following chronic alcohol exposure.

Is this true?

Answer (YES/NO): NO